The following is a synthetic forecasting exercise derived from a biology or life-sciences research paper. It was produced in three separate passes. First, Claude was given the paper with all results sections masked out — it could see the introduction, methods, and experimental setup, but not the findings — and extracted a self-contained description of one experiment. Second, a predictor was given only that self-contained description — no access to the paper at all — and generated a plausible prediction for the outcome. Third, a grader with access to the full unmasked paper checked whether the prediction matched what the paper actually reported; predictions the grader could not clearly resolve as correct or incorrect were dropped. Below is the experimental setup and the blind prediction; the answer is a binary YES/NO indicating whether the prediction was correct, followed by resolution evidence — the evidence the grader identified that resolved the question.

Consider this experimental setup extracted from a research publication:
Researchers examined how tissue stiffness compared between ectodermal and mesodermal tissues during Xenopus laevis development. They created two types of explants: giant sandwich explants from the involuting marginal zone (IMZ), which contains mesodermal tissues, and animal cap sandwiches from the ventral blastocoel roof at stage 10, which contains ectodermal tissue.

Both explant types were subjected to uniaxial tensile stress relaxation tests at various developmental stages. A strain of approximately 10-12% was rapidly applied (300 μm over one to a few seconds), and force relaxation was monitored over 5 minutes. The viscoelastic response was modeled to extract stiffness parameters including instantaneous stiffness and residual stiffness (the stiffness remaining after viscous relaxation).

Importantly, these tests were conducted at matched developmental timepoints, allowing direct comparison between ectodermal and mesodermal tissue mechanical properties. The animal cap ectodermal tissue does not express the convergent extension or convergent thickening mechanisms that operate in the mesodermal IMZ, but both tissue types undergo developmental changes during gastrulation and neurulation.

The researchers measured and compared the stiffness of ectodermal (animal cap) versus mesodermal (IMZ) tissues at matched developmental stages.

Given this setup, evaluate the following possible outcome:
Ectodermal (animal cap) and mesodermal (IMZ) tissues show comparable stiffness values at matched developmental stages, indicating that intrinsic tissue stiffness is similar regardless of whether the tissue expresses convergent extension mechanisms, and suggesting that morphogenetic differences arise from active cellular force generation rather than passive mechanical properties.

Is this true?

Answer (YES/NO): NO